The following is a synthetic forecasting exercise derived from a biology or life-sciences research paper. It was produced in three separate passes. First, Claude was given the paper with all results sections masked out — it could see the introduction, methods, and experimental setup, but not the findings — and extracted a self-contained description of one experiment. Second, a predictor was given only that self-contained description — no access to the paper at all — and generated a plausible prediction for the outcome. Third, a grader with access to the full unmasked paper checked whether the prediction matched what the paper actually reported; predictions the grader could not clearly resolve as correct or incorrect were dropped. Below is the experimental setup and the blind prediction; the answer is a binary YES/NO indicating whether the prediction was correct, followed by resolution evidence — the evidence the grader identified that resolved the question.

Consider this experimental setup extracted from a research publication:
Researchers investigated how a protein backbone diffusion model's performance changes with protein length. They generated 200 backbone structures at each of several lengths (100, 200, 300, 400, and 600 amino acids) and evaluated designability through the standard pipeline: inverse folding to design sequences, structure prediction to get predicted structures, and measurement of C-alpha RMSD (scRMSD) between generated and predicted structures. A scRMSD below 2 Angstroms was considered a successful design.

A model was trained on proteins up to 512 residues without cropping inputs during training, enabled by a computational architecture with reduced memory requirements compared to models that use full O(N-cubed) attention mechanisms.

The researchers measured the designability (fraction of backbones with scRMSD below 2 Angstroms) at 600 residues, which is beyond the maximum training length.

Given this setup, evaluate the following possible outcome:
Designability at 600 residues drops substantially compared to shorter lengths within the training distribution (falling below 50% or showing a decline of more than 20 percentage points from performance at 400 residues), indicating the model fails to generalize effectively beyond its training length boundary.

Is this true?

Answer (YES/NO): NO